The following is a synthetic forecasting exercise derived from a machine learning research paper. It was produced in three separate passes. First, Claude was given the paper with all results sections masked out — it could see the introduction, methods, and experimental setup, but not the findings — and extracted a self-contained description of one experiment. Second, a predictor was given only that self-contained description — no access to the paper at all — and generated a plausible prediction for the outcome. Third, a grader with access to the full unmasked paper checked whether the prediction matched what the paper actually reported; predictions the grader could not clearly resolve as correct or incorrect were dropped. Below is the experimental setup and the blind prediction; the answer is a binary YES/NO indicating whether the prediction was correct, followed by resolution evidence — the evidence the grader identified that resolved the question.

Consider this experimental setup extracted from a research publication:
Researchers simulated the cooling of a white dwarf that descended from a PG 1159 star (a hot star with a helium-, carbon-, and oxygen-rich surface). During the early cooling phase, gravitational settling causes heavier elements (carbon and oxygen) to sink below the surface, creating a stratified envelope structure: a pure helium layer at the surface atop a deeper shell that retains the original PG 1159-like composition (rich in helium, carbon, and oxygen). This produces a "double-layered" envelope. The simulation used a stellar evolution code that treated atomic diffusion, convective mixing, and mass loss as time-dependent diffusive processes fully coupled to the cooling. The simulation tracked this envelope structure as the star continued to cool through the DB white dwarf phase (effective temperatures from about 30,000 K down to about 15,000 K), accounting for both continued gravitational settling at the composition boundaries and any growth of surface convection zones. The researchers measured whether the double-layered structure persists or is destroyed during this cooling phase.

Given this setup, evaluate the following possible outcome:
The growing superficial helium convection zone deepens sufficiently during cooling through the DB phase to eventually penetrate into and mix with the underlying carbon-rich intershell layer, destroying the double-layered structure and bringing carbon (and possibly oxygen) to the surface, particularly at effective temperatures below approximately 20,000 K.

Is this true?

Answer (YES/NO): YES